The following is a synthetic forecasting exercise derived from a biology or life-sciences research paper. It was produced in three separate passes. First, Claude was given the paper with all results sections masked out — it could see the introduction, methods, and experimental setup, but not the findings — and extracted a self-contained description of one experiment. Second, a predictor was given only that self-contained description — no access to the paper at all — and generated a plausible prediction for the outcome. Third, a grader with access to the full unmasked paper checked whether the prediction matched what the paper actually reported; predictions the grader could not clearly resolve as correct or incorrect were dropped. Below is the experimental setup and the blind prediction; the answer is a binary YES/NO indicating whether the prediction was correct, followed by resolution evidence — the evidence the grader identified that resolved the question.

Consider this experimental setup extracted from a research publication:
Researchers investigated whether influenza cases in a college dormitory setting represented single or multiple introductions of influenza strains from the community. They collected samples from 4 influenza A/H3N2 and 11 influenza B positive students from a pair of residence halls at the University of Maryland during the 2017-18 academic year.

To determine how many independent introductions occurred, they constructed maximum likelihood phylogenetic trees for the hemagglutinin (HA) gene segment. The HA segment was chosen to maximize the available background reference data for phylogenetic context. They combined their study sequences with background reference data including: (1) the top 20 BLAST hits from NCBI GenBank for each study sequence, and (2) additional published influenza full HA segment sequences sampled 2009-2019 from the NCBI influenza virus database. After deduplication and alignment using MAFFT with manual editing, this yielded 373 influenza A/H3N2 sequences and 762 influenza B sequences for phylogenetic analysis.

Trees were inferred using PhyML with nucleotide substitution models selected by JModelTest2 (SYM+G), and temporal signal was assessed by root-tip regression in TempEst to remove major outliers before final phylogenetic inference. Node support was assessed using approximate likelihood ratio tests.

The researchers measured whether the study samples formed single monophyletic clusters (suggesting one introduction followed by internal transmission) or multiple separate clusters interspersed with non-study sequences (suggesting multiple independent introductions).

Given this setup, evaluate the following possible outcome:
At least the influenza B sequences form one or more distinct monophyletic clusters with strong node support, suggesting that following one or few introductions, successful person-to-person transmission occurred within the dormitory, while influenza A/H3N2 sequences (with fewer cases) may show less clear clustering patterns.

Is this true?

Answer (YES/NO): YES